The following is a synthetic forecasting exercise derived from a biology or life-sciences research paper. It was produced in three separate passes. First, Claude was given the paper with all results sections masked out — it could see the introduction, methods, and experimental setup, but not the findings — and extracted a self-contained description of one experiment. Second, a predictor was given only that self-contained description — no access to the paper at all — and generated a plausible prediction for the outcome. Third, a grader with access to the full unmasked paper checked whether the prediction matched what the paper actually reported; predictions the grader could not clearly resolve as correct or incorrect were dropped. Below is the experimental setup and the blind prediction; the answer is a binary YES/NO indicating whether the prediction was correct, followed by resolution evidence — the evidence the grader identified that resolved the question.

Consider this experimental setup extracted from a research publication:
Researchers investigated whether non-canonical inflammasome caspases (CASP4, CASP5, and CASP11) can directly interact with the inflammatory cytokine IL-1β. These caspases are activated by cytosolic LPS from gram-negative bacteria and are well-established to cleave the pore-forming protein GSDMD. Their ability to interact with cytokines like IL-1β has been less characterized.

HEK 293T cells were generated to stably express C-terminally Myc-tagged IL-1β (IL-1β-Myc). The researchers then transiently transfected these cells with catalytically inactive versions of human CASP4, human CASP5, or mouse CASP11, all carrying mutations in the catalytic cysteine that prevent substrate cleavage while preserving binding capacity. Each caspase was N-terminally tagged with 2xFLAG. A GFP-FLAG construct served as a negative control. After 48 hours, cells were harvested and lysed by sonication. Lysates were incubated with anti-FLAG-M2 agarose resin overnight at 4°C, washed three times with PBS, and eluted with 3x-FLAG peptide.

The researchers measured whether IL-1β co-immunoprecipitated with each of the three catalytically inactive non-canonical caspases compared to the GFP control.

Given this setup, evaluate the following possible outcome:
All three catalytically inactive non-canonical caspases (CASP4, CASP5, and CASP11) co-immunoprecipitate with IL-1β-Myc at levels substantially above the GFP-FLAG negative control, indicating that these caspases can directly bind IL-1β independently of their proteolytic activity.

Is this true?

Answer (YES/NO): NO